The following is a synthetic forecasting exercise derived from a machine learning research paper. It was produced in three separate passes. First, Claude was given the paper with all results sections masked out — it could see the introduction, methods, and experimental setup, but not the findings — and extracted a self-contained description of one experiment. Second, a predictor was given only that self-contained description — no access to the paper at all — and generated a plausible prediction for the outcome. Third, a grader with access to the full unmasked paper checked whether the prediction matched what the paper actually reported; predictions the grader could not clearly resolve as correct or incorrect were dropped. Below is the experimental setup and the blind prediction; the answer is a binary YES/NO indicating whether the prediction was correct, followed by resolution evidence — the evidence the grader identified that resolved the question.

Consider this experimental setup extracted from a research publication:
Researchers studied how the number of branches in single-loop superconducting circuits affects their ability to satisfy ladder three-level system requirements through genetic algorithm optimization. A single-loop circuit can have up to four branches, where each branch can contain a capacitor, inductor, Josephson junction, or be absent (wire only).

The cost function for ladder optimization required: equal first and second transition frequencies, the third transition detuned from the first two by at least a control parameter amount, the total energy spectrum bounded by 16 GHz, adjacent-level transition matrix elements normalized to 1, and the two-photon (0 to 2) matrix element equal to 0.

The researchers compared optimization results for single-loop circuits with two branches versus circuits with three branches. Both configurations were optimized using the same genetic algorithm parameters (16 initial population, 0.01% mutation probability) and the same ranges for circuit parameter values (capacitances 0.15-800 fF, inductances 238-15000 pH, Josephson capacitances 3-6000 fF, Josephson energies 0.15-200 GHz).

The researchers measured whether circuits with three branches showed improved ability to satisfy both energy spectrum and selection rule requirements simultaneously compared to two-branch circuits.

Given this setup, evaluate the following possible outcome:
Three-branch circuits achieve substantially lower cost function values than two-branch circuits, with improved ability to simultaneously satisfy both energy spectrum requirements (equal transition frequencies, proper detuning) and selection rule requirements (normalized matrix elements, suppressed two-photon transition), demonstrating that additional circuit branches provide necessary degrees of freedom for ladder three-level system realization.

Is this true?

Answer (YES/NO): NO